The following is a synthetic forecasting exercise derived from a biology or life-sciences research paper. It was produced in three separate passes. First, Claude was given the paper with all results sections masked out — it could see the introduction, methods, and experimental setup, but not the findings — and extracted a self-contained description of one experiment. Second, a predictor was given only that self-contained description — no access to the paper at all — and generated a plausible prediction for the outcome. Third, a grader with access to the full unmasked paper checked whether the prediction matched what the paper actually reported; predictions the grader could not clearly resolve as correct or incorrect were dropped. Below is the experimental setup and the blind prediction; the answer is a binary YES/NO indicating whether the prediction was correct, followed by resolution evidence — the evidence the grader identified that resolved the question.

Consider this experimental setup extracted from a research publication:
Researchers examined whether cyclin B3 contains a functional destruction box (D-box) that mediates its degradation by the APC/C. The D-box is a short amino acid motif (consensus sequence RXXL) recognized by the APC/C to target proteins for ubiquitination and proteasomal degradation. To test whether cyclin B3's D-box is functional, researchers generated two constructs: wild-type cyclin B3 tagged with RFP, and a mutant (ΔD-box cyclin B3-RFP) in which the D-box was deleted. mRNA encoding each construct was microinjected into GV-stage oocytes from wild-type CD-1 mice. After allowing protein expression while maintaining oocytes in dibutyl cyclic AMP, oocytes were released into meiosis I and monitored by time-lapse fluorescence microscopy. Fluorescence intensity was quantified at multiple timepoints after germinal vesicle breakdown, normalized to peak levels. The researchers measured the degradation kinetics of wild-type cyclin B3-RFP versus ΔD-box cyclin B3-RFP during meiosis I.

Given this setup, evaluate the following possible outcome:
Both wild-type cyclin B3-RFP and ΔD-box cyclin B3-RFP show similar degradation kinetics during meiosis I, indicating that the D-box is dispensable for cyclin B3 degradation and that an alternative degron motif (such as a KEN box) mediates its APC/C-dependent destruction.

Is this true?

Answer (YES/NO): NO